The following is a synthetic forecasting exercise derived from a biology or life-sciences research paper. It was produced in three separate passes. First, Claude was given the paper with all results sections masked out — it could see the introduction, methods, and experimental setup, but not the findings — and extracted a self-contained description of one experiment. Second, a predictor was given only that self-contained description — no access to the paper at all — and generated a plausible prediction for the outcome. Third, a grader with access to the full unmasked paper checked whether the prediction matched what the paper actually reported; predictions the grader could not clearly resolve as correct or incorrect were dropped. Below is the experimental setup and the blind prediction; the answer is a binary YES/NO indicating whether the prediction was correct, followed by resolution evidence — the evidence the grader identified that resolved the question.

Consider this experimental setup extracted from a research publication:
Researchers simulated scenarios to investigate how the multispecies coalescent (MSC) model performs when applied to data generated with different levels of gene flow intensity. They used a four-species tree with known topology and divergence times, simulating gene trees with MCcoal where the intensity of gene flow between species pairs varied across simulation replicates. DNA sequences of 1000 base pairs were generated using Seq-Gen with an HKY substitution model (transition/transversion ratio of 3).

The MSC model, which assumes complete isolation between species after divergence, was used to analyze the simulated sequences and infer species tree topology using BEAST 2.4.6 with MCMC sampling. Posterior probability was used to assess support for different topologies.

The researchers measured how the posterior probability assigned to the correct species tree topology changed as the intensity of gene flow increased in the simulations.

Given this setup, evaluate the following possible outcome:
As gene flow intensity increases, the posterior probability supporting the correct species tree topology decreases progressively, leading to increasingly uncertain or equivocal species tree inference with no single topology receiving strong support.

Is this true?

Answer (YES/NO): NO